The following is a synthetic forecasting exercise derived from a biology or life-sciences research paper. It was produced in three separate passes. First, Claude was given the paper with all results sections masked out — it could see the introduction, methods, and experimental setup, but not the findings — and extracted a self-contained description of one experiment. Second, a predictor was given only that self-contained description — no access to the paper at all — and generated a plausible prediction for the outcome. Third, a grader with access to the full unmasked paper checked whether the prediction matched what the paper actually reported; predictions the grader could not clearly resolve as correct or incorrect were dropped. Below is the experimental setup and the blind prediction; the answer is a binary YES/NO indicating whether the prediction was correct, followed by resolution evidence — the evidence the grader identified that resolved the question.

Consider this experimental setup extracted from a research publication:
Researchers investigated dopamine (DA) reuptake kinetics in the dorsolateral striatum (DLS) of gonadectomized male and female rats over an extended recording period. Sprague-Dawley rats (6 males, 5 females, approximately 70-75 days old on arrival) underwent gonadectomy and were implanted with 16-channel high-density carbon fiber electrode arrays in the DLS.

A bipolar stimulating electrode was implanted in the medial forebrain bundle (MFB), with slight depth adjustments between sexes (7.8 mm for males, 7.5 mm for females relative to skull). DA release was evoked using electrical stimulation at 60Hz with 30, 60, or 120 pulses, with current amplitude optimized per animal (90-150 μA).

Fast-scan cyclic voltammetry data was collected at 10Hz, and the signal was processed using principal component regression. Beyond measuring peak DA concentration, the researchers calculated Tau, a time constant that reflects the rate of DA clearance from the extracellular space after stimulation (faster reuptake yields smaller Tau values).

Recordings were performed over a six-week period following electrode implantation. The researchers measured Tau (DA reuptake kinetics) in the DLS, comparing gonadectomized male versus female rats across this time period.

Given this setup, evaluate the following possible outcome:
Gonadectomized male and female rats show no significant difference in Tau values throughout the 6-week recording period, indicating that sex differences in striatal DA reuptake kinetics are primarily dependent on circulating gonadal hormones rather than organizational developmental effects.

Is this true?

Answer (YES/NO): NO